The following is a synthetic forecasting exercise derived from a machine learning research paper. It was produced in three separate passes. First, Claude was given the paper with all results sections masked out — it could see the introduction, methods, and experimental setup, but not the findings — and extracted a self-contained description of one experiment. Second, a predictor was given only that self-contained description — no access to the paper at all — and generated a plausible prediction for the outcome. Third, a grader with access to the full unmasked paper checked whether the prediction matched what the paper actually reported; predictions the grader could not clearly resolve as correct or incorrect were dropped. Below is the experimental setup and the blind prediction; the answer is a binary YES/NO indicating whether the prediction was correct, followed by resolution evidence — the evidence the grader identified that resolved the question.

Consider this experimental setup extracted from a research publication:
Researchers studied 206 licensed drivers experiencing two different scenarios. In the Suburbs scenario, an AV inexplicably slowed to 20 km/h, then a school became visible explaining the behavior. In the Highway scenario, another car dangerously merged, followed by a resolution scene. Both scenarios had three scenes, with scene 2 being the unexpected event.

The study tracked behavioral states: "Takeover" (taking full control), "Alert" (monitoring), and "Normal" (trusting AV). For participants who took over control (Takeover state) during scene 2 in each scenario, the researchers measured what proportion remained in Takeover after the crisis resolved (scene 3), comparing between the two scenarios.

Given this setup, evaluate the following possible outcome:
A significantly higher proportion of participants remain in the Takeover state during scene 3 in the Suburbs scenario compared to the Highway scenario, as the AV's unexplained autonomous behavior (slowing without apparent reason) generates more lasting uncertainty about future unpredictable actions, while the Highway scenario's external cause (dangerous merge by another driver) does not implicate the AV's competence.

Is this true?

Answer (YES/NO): NO